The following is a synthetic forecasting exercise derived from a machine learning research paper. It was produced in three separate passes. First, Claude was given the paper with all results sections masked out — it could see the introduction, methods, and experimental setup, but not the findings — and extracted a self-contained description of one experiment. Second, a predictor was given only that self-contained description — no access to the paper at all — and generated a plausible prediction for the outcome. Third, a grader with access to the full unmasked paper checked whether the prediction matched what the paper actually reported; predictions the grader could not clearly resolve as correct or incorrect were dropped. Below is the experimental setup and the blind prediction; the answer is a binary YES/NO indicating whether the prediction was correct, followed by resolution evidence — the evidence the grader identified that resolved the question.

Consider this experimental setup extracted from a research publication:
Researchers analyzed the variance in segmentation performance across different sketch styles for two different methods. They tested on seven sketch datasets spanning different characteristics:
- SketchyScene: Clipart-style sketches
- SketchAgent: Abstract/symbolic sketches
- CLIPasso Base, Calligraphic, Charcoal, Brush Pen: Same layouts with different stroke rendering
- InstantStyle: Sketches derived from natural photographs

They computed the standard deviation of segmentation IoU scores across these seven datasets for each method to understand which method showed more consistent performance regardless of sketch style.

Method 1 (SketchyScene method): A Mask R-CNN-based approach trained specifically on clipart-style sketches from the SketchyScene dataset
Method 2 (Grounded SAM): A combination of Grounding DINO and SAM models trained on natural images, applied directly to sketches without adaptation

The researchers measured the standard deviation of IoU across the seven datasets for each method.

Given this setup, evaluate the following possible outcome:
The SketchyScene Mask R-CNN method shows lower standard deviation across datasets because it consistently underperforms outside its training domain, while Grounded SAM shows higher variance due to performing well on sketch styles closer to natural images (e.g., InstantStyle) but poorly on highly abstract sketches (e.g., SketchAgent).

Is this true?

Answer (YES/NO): NO